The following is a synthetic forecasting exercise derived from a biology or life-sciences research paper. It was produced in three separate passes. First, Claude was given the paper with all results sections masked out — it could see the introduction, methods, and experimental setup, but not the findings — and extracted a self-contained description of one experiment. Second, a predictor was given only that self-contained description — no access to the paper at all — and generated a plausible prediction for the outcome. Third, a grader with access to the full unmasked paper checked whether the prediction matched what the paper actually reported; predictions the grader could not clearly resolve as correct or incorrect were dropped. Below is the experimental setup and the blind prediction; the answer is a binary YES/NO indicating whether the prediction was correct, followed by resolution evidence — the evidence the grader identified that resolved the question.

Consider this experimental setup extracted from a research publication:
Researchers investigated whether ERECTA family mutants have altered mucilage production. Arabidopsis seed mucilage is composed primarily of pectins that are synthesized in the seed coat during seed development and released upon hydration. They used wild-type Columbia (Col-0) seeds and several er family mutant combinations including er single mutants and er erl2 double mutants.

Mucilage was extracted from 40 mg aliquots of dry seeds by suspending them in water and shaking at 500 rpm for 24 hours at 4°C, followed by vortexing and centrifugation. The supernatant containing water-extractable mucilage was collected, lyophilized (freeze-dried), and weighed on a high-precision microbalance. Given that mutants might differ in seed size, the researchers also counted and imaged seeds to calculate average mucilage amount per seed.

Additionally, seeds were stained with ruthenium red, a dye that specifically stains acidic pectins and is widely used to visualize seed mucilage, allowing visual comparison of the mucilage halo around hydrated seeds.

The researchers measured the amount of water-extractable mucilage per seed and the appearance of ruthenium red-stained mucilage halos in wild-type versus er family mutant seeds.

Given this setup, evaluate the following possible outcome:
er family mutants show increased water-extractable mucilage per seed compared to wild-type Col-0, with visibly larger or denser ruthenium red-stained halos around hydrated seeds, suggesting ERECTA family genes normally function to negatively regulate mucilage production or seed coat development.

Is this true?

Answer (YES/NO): NO